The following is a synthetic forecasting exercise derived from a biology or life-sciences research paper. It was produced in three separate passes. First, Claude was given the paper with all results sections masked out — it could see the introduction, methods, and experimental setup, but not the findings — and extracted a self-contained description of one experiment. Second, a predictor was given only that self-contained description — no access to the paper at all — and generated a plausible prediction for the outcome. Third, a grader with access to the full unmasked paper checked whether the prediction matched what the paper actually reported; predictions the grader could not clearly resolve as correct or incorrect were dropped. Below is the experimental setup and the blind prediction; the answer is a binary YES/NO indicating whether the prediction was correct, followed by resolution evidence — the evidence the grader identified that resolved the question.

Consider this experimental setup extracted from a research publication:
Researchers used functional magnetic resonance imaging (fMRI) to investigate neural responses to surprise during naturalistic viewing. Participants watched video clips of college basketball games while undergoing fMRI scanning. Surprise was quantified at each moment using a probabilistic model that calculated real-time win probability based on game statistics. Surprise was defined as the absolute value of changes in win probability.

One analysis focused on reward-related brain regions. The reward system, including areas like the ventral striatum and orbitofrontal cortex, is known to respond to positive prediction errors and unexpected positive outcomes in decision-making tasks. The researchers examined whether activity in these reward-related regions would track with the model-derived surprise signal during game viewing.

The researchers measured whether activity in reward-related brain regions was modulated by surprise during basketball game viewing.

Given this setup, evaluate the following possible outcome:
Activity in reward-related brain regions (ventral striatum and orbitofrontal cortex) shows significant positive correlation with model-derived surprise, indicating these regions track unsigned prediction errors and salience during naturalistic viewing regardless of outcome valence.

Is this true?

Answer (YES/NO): NO